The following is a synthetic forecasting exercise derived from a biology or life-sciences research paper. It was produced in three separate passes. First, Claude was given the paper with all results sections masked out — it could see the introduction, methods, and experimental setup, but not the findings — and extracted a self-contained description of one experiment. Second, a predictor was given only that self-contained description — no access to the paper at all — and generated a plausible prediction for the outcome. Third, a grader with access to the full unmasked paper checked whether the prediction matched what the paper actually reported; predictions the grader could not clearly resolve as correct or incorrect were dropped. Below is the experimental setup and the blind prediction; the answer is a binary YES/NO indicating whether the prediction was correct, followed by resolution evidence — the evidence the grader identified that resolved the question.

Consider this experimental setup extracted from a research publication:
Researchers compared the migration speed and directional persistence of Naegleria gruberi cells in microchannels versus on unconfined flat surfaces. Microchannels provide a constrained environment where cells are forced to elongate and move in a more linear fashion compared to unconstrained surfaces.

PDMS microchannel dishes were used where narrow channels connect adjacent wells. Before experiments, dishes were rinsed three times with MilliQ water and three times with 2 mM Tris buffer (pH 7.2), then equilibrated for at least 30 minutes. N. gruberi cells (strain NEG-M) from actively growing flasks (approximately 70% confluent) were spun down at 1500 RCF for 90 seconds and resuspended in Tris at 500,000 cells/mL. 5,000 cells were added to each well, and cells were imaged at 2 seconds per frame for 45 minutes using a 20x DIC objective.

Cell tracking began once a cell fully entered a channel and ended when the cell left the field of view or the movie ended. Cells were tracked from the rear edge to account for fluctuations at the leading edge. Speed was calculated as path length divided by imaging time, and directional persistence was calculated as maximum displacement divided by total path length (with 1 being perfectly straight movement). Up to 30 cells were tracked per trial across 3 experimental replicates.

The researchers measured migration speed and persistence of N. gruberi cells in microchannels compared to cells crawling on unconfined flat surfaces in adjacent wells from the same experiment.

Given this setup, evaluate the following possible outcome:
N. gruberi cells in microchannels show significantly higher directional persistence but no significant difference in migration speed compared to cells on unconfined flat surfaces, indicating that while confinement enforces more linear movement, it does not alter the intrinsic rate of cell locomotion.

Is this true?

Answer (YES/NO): NO